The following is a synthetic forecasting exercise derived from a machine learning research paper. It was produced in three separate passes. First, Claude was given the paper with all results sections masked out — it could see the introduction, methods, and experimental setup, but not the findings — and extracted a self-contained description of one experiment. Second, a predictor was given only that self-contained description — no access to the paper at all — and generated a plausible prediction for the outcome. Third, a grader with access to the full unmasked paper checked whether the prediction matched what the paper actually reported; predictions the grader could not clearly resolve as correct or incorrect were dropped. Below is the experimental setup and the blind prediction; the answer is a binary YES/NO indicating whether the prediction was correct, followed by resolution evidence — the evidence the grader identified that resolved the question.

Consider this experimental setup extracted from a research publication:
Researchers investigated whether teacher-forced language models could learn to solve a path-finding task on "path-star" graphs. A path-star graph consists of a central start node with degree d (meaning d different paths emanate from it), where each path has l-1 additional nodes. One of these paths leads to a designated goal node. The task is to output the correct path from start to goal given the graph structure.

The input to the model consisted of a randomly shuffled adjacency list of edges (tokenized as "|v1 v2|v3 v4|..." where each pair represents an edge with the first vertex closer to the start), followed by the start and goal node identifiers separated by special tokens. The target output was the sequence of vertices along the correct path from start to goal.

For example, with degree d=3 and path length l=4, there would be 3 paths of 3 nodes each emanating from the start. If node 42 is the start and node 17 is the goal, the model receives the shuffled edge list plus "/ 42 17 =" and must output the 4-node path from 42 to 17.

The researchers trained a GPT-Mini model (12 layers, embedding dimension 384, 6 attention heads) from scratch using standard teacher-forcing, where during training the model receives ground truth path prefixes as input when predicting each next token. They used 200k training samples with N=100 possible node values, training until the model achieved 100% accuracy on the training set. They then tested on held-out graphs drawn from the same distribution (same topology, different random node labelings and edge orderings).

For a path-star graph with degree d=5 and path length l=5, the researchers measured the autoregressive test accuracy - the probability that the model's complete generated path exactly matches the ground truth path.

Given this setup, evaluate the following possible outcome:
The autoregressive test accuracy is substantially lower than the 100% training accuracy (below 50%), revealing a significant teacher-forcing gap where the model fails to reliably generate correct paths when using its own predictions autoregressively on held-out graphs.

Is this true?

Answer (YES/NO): YES